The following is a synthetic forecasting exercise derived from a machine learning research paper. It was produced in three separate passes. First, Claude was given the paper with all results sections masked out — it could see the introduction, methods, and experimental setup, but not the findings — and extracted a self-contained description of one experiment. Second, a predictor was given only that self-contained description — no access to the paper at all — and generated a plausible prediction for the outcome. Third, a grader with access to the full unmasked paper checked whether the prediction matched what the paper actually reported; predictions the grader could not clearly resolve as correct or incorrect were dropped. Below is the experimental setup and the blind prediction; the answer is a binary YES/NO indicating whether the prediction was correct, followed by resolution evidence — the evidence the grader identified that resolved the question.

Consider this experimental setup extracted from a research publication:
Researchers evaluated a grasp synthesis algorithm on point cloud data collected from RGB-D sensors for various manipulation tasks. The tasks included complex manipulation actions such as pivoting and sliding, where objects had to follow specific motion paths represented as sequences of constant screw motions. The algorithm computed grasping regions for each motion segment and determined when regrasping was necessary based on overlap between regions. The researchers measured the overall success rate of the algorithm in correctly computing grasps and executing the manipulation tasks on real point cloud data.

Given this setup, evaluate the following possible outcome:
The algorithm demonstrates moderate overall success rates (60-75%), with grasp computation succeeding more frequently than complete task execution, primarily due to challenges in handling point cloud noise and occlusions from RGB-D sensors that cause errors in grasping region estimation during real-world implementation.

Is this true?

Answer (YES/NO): NO